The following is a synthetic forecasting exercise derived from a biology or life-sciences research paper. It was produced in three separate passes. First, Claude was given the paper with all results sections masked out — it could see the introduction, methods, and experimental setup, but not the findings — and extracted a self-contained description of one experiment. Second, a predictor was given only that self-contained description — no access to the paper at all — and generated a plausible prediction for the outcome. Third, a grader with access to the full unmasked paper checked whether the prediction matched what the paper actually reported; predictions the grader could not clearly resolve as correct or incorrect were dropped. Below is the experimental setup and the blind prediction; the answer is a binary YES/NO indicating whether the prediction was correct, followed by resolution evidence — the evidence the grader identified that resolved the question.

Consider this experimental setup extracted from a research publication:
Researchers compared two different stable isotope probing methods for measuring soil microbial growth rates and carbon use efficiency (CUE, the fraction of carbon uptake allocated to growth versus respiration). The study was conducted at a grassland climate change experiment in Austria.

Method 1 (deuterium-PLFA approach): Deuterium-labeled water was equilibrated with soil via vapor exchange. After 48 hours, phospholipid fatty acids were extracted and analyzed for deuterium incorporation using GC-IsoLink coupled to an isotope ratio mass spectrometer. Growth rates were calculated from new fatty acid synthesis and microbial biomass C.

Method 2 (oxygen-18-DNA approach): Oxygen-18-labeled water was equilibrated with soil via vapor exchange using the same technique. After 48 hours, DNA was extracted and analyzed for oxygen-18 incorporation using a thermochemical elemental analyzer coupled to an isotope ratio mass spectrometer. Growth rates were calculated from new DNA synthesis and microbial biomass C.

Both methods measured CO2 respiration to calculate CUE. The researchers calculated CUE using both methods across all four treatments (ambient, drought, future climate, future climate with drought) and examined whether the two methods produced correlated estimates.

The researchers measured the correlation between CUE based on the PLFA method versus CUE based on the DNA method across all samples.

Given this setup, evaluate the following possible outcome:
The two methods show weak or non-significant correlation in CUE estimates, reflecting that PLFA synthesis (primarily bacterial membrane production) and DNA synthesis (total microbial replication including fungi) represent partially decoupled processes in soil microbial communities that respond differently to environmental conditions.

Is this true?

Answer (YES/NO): NO